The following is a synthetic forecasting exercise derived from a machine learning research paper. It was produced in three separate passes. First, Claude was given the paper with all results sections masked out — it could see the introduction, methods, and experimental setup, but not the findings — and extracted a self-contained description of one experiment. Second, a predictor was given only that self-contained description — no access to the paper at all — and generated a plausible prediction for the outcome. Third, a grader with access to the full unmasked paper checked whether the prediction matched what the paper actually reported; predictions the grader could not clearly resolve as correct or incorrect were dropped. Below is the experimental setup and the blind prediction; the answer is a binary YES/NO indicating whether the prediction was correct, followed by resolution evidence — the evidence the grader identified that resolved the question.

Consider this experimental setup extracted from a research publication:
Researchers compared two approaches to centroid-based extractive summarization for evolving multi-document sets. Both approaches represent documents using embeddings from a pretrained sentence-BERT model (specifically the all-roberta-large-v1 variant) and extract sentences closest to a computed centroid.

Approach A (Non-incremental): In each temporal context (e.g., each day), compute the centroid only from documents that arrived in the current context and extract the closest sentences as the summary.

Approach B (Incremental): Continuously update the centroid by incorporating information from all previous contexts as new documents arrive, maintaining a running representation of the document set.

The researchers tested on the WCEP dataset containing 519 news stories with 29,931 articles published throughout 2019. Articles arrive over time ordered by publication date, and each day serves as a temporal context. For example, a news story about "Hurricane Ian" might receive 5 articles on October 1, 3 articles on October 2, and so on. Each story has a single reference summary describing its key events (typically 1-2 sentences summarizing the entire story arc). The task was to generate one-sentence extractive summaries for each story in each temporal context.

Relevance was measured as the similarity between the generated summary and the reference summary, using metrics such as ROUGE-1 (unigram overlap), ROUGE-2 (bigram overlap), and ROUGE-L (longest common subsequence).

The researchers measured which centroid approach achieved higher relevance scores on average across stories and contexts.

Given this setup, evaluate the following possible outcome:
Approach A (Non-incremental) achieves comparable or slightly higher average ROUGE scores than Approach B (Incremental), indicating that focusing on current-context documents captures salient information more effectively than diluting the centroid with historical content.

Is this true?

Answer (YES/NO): NO